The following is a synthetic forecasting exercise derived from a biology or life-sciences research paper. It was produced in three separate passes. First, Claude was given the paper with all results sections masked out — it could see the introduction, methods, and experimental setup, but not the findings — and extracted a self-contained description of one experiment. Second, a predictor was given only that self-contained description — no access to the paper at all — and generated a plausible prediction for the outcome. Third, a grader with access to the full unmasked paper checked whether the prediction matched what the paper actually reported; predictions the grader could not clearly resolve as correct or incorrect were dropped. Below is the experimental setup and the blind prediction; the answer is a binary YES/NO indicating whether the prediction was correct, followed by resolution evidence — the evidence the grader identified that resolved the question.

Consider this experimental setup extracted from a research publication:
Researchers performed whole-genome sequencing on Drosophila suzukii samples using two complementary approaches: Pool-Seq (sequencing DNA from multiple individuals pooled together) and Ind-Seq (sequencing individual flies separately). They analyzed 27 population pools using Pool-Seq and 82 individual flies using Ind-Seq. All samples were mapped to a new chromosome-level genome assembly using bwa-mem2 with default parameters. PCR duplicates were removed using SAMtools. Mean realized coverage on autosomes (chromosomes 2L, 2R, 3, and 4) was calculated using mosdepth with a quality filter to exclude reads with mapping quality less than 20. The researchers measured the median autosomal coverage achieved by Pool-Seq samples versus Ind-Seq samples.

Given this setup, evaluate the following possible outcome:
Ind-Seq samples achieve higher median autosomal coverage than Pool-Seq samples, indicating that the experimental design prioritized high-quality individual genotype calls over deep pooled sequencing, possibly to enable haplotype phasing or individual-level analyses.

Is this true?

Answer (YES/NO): NO